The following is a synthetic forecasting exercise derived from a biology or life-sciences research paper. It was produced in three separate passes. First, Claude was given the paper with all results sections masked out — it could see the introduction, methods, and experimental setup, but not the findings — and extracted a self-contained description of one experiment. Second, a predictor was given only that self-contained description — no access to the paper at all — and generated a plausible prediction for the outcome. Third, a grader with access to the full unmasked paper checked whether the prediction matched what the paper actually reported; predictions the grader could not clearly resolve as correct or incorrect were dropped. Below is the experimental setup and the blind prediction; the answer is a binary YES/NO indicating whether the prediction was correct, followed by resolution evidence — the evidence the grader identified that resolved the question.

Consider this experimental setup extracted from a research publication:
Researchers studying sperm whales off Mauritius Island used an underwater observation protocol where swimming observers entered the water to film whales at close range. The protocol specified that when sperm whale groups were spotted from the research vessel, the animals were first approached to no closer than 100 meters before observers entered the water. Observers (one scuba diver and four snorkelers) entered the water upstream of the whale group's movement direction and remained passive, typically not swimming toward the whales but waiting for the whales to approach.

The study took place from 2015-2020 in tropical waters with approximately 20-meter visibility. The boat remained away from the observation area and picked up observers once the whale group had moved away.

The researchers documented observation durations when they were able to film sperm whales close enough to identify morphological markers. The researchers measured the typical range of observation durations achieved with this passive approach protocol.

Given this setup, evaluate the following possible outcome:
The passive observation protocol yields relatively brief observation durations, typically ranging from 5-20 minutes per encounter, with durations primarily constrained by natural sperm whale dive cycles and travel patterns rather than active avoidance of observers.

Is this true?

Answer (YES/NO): NO